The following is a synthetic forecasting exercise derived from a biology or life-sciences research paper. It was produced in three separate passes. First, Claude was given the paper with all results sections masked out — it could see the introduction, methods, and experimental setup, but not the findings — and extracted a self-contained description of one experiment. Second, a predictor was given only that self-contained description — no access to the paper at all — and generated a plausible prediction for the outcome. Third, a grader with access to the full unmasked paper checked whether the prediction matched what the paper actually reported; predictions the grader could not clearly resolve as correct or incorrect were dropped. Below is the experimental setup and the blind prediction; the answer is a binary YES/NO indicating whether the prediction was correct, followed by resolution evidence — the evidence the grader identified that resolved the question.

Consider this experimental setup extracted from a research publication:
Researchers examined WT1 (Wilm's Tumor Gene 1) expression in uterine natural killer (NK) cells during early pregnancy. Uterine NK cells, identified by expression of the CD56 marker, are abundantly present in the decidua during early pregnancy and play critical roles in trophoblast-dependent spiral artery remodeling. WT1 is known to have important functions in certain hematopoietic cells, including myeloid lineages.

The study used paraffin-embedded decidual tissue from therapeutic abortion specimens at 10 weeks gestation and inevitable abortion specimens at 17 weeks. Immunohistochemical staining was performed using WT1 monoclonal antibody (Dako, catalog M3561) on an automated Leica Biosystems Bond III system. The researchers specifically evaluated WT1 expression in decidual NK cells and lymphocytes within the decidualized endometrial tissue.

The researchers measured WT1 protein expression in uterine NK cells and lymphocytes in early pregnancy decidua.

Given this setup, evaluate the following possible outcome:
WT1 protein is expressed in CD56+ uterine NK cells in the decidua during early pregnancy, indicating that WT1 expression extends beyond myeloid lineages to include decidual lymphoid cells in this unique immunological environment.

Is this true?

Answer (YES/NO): NO